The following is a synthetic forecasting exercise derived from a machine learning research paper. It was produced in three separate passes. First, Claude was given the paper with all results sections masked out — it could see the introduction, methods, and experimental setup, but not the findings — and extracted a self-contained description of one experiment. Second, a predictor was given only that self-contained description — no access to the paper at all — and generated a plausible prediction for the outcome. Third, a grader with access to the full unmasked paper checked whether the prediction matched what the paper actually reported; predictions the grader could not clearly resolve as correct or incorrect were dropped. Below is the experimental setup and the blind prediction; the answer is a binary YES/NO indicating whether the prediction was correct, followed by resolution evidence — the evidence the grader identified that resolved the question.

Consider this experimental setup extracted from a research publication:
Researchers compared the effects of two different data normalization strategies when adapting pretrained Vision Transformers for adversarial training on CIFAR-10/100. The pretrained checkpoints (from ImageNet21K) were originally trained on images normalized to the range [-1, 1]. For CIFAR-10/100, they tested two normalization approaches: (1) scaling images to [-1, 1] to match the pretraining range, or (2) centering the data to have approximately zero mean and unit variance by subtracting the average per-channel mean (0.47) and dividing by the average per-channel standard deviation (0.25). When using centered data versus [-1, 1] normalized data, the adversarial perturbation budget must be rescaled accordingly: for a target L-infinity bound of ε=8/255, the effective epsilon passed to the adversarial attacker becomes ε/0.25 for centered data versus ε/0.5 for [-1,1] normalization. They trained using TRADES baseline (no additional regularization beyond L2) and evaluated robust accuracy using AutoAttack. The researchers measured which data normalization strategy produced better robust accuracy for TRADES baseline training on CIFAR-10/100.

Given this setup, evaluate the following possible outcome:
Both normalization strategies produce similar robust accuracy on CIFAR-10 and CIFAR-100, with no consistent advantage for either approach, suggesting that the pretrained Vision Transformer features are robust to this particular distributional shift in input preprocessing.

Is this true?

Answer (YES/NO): NO